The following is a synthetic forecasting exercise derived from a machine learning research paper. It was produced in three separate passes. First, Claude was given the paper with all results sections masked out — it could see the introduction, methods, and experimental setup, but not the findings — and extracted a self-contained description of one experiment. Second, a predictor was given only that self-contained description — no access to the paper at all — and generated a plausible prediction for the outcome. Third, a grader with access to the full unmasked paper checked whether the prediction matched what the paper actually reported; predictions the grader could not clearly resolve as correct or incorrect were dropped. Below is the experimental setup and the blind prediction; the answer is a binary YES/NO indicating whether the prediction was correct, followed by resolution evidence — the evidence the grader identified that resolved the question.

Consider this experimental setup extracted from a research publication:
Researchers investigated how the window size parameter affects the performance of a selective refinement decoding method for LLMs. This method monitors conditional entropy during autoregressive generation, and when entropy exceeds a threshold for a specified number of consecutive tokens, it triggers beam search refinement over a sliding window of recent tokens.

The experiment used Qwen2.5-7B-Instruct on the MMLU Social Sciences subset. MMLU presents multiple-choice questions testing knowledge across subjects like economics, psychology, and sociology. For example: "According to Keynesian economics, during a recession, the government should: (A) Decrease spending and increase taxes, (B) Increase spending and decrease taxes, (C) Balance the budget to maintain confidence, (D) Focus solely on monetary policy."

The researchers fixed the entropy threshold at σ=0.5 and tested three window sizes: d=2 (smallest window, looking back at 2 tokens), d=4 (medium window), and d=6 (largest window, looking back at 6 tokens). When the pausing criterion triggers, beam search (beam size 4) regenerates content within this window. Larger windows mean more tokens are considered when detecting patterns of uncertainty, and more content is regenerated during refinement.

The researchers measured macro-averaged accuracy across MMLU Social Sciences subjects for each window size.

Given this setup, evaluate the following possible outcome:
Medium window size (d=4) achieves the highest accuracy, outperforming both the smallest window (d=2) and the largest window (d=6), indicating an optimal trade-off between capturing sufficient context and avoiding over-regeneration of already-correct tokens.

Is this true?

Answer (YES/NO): NO